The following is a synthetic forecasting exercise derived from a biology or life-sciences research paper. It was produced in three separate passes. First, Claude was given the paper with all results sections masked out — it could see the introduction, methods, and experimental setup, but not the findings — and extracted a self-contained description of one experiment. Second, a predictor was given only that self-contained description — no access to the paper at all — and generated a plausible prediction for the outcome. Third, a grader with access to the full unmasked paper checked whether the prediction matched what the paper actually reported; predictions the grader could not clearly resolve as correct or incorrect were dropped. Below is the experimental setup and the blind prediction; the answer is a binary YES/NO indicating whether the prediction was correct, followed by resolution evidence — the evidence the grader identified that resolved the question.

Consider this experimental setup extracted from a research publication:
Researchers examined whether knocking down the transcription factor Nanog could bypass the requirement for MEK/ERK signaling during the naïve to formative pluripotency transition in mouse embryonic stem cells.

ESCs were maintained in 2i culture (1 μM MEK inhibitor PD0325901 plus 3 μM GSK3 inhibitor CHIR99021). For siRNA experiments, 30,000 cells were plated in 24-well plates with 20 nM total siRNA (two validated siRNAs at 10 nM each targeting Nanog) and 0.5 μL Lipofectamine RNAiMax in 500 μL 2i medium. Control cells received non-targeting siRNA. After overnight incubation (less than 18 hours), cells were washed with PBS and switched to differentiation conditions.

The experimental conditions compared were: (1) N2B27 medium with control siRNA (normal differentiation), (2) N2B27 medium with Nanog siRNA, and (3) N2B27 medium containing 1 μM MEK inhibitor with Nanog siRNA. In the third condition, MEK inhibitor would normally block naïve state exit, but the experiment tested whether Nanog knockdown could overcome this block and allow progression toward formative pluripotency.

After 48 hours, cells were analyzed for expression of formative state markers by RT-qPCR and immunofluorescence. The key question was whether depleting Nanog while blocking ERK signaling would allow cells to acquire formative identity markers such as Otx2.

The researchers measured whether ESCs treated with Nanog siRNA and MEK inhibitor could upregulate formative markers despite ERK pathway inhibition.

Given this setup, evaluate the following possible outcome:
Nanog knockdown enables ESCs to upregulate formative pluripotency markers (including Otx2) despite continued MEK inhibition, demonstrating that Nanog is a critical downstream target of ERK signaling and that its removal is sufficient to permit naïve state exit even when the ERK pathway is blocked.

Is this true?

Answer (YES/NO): NO